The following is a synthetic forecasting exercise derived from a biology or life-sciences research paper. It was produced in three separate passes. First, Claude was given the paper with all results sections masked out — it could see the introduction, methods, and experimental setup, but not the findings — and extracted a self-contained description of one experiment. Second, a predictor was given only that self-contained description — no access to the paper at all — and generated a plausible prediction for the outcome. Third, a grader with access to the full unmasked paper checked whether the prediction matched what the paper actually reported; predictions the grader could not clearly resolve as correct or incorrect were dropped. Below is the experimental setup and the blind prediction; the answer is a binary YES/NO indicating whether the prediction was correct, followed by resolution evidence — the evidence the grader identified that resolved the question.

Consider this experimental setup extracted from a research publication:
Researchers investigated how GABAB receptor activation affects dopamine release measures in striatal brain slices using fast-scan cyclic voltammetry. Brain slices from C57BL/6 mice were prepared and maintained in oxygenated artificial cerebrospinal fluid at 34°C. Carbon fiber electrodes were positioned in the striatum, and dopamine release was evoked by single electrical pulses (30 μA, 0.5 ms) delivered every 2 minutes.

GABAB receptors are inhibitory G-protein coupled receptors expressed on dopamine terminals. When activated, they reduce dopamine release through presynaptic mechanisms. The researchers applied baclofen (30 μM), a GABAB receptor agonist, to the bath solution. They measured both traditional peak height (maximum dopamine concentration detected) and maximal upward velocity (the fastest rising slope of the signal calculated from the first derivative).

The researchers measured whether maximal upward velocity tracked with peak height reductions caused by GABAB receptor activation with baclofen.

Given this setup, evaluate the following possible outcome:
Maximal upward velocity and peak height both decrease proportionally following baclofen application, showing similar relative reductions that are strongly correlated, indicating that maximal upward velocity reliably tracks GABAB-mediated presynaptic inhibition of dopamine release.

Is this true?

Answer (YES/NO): YES